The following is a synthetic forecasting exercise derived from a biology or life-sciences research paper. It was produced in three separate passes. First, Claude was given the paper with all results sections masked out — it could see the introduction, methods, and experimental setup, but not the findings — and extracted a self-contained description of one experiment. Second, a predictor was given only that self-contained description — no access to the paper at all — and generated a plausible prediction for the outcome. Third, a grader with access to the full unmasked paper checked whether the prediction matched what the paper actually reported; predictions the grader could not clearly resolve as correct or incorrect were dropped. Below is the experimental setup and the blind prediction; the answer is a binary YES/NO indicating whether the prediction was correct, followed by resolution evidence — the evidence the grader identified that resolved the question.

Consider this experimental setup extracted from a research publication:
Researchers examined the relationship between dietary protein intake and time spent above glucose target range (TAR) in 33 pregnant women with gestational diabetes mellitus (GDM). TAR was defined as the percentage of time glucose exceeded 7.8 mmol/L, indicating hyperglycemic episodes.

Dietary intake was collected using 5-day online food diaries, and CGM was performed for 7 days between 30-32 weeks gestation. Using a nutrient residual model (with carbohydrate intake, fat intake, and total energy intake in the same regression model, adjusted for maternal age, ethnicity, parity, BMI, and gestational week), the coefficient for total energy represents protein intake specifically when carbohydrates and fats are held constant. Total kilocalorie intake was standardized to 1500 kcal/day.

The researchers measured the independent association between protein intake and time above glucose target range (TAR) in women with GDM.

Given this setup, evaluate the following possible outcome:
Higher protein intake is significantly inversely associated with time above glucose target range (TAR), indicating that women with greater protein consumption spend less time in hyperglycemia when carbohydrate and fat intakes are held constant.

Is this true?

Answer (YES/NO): NO